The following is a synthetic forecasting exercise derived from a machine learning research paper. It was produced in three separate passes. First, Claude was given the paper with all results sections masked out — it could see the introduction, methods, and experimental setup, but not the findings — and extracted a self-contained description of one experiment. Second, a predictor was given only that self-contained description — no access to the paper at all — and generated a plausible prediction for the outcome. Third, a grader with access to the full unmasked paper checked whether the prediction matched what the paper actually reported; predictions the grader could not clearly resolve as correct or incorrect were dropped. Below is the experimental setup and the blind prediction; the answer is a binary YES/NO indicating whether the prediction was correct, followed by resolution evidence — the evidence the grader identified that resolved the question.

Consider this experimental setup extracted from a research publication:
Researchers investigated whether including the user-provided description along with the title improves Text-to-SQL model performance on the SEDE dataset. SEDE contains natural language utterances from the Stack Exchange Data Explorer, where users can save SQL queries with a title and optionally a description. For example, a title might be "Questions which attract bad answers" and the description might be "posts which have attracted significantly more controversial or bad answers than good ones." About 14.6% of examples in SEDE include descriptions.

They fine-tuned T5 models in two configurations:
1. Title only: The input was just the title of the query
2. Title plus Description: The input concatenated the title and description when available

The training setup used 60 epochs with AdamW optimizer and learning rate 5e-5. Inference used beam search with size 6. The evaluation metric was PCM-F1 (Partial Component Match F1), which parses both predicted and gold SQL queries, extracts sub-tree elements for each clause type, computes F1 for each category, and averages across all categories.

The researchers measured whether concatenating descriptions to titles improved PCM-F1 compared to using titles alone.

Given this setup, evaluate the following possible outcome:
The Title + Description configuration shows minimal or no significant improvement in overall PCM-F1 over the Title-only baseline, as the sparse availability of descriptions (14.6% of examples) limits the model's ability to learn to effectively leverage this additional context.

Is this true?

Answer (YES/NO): NO